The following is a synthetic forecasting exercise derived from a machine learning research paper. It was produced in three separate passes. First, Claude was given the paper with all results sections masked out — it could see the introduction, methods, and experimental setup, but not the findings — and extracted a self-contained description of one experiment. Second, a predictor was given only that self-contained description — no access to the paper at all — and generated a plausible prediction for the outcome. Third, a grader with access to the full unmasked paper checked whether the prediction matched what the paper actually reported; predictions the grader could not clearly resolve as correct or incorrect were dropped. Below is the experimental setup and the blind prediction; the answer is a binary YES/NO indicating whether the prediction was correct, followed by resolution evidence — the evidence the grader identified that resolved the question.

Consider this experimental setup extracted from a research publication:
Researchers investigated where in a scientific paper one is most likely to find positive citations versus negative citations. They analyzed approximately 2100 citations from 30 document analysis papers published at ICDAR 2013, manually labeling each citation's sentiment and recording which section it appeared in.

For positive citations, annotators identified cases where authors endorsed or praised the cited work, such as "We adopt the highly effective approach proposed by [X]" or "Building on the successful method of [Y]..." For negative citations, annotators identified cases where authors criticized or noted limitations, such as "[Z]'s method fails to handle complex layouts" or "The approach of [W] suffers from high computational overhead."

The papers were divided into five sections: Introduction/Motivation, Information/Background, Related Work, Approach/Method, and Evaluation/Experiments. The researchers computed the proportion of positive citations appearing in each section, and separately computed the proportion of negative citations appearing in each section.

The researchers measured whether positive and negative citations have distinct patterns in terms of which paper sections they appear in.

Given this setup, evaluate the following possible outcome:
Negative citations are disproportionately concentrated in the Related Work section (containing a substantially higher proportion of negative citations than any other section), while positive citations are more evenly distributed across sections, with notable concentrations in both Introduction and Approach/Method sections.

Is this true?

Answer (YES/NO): NO